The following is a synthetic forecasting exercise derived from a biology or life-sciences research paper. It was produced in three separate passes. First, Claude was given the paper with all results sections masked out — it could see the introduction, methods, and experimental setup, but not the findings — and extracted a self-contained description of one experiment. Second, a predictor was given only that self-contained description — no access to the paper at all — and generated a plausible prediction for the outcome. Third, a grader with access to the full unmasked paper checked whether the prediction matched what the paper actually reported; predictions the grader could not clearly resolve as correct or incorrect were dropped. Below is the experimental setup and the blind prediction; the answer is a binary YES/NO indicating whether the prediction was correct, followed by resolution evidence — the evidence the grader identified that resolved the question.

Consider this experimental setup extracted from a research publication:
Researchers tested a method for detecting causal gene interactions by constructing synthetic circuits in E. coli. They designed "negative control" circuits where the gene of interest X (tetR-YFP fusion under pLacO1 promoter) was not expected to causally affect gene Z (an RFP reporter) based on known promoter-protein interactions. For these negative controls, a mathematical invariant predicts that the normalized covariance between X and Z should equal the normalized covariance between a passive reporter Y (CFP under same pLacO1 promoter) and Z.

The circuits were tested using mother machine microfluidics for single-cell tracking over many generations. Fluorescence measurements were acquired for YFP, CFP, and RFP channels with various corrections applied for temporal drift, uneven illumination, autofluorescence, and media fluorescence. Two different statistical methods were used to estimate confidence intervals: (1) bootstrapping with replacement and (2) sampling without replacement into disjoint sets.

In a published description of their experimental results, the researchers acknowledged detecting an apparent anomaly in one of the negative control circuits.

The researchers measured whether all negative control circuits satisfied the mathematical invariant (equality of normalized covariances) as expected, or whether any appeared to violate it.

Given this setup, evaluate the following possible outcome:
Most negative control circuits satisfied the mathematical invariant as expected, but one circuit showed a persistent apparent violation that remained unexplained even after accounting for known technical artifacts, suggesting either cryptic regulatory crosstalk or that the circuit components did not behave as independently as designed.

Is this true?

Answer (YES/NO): NO